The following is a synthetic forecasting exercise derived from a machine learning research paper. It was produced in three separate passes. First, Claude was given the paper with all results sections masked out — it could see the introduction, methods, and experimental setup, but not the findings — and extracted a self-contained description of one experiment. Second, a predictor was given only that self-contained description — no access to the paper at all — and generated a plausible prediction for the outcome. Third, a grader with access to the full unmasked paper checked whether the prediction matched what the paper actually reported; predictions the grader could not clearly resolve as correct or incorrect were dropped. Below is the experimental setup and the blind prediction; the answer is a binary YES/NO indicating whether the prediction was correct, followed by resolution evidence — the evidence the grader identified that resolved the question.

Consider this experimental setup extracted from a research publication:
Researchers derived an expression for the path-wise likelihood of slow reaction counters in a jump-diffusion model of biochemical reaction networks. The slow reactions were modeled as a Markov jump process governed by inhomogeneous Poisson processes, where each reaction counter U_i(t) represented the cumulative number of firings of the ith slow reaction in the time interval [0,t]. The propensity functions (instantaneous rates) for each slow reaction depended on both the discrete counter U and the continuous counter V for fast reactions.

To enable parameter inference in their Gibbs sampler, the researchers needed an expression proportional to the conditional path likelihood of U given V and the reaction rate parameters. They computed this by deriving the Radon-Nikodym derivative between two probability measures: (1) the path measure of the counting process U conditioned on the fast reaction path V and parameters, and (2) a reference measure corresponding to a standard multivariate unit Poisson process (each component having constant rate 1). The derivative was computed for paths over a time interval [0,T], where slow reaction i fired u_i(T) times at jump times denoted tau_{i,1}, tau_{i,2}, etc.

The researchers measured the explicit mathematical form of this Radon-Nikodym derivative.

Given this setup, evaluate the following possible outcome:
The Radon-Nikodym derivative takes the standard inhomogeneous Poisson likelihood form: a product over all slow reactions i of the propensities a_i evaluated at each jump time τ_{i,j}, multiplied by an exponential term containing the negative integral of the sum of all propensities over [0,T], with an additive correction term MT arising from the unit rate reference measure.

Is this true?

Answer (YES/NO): NO